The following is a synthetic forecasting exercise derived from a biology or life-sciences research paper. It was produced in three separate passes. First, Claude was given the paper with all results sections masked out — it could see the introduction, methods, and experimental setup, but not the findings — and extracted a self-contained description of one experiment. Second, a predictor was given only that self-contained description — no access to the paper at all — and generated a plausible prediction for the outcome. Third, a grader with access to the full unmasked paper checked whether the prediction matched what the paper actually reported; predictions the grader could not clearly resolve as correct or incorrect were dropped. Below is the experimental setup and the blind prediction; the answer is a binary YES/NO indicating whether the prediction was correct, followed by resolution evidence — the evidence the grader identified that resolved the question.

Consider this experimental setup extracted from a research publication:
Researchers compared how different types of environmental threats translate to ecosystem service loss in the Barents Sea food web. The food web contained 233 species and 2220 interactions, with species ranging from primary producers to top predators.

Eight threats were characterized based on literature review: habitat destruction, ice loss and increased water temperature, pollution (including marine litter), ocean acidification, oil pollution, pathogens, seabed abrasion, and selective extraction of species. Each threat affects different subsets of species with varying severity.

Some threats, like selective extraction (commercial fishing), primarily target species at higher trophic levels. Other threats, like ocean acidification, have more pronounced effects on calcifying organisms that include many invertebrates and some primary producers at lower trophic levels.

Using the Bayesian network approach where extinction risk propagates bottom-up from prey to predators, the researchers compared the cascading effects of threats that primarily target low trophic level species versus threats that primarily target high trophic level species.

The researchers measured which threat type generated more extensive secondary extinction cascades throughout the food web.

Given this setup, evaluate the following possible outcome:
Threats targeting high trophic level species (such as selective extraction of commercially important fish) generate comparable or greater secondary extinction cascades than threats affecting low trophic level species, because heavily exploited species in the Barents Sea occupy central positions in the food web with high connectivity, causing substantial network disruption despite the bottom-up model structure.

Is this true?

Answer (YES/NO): NO